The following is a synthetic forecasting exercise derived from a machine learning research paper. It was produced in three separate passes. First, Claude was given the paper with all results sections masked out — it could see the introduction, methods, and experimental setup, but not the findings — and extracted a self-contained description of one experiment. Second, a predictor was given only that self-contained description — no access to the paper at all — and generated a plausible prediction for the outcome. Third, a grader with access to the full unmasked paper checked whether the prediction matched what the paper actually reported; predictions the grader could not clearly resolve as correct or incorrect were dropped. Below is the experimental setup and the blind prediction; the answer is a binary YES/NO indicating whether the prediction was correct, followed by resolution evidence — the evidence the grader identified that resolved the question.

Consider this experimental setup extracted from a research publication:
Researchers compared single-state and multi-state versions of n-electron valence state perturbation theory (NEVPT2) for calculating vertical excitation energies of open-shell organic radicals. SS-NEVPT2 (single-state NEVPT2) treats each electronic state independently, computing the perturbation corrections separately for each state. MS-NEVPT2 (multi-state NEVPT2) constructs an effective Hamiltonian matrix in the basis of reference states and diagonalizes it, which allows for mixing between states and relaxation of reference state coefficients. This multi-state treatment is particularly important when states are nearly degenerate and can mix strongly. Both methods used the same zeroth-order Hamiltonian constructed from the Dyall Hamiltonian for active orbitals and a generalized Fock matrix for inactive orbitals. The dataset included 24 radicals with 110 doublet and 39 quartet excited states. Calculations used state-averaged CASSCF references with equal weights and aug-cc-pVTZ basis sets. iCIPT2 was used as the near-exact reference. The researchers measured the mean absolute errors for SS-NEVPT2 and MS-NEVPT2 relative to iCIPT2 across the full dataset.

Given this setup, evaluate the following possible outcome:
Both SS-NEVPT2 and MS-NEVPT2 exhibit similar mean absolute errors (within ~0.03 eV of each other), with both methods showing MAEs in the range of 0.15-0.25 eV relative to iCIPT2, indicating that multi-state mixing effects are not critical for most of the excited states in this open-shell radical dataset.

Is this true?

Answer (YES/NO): NO